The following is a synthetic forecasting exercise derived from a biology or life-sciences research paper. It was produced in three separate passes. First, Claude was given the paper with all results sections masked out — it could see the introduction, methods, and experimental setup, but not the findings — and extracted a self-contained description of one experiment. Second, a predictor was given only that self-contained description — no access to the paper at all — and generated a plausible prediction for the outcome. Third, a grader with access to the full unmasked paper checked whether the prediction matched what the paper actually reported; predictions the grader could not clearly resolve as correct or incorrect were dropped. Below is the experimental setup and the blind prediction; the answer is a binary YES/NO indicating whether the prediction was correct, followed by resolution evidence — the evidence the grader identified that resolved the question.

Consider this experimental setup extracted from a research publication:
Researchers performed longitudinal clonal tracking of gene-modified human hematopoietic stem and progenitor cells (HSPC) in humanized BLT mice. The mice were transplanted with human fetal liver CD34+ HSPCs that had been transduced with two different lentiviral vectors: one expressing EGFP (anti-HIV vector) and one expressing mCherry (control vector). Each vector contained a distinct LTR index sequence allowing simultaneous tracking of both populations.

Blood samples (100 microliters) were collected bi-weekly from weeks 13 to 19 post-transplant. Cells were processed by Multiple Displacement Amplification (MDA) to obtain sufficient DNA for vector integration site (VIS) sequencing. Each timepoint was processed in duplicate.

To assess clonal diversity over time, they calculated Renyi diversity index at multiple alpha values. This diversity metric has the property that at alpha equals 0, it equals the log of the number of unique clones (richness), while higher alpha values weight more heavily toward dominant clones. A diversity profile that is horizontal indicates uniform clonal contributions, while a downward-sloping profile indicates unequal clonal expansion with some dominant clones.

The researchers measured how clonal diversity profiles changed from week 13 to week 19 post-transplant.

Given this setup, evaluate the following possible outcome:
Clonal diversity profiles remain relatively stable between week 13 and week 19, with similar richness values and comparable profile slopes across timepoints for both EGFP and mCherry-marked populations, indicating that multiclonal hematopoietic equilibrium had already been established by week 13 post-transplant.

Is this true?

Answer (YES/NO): NO